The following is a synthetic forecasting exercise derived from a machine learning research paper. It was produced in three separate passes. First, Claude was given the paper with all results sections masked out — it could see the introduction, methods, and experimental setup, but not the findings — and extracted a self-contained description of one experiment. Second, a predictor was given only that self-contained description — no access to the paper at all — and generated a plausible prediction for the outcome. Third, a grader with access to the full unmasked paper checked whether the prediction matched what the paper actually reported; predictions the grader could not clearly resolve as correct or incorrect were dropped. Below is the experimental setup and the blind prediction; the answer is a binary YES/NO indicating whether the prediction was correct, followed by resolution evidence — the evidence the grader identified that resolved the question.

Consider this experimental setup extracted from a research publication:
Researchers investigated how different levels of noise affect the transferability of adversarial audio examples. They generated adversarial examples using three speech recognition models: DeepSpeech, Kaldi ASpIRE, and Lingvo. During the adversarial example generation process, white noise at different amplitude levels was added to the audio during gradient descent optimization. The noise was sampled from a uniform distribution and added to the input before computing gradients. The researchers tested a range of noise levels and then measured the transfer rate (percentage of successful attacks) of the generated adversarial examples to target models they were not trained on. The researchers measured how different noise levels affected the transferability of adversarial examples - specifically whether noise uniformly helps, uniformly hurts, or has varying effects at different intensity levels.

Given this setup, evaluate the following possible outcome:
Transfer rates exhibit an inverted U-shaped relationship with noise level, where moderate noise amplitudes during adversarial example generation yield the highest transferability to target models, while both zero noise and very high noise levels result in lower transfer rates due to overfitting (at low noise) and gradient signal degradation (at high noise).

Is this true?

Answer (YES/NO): NO